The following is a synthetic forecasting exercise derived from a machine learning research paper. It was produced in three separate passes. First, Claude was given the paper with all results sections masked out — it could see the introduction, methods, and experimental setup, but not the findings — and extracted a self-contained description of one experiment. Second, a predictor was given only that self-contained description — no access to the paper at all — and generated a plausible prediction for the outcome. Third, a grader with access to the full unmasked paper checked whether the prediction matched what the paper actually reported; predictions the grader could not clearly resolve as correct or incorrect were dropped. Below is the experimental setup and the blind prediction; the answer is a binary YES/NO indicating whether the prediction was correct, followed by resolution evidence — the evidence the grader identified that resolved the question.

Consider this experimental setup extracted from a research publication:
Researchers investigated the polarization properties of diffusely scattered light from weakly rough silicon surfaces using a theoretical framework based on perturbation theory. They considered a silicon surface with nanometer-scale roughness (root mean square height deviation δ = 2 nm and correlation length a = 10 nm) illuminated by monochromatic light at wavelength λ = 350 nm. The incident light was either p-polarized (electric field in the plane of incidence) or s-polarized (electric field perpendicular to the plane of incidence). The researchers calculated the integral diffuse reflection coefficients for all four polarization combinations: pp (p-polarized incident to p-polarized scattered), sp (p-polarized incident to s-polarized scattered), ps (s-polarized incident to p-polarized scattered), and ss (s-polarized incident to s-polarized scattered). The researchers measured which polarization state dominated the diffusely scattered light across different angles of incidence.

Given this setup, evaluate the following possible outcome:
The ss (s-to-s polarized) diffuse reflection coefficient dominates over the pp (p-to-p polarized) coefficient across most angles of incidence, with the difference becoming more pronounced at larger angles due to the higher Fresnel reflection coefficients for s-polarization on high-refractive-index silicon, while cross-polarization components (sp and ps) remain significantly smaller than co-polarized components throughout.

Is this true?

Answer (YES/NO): NO